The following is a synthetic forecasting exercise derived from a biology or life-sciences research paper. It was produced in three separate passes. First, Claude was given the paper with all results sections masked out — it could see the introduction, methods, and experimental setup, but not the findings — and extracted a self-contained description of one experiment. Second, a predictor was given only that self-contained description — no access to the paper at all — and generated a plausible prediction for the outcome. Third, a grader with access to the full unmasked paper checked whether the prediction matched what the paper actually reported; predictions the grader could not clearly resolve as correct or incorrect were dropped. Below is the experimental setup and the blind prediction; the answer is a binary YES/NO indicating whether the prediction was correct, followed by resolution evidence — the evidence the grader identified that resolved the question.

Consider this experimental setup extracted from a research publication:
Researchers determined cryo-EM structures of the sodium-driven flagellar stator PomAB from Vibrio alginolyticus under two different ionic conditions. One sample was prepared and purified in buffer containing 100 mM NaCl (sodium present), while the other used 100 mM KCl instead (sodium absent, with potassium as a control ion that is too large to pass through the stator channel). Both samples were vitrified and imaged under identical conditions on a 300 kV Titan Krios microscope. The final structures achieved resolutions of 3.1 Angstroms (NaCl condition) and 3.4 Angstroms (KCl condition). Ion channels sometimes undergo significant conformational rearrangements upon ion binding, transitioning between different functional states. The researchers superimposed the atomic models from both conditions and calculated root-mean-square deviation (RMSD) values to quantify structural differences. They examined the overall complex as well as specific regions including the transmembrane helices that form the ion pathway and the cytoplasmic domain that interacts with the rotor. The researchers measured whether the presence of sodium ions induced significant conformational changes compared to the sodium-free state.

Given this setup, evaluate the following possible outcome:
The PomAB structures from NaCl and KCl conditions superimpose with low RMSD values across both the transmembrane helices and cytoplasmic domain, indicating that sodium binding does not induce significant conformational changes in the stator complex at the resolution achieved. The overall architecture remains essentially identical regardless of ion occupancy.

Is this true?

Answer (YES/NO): YES